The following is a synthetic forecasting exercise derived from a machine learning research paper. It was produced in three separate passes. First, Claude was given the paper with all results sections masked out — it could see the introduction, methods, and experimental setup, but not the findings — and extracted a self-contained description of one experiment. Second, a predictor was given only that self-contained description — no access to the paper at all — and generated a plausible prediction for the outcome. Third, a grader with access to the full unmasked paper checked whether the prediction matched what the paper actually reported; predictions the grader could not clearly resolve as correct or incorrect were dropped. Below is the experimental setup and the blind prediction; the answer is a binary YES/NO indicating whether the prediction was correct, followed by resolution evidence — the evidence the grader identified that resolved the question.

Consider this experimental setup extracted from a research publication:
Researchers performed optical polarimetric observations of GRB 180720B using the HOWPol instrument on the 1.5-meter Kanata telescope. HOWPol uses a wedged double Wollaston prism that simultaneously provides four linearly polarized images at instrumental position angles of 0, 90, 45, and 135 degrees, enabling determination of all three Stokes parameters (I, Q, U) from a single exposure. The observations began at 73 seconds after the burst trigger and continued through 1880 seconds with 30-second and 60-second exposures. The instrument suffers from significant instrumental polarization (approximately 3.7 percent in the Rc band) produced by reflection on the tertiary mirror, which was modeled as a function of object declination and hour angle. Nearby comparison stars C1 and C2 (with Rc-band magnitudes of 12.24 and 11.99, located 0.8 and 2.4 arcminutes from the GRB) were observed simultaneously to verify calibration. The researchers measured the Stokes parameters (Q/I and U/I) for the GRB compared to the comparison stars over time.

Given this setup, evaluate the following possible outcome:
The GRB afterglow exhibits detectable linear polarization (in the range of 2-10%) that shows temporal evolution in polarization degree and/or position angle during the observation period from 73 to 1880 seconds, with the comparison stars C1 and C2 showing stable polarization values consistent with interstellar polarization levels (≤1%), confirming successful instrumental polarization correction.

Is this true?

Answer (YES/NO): YES